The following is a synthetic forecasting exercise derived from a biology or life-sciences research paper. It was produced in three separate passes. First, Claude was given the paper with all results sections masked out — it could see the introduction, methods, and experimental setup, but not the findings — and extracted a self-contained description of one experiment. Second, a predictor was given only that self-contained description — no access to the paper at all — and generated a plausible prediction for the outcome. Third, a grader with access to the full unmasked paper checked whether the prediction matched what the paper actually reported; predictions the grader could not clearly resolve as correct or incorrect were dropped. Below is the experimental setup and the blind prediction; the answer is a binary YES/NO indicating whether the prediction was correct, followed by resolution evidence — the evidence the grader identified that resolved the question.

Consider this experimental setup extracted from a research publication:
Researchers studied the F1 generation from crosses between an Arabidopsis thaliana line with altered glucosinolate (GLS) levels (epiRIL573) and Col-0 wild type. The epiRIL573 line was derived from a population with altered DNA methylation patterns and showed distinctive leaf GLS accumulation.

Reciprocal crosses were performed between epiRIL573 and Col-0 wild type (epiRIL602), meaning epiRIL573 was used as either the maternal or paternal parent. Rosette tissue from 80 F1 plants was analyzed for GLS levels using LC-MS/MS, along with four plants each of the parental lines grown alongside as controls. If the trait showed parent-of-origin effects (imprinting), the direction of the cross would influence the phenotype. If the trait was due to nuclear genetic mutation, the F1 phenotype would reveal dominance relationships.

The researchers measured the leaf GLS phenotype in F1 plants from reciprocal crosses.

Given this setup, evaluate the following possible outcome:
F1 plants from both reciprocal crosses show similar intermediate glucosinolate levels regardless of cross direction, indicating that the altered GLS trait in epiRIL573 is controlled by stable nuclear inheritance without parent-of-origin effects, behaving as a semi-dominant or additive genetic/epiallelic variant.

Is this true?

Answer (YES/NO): NO